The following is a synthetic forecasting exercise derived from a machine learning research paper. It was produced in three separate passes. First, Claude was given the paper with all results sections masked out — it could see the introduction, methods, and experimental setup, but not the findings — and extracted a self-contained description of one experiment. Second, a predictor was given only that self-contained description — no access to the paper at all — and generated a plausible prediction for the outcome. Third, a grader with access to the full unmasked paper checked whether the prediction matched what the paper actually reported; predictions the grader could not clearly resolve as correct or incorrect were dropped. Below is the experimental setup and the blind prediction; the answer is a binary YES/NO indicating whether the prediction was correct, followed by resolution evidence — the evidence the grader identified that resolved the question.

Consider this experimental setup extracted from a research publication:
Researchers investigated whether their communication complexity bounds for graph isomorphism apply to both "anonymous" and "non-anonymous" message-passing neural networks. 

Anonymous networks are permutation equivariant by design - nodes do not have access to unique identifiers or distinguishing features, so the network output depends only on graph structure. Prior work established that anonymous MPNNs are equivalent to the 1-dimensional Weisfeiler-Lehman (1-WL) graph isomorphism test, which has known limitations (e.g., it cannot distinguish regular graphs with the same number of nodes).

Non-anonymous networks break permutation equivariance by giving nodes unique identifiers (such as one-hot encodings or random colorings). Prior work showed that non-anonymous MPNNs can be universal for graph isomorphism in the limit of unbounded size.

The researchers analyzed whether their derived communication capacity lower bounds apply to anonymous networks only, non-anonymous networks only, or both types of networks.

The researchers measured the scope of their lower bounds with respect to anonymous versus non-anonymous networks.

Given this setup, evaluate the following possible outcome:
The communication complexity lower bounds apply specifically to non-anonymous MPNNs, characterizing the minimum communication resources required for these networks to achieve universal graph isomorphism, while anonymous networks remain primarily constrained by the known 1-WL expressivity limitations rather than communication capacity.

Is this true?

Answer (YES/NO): NO